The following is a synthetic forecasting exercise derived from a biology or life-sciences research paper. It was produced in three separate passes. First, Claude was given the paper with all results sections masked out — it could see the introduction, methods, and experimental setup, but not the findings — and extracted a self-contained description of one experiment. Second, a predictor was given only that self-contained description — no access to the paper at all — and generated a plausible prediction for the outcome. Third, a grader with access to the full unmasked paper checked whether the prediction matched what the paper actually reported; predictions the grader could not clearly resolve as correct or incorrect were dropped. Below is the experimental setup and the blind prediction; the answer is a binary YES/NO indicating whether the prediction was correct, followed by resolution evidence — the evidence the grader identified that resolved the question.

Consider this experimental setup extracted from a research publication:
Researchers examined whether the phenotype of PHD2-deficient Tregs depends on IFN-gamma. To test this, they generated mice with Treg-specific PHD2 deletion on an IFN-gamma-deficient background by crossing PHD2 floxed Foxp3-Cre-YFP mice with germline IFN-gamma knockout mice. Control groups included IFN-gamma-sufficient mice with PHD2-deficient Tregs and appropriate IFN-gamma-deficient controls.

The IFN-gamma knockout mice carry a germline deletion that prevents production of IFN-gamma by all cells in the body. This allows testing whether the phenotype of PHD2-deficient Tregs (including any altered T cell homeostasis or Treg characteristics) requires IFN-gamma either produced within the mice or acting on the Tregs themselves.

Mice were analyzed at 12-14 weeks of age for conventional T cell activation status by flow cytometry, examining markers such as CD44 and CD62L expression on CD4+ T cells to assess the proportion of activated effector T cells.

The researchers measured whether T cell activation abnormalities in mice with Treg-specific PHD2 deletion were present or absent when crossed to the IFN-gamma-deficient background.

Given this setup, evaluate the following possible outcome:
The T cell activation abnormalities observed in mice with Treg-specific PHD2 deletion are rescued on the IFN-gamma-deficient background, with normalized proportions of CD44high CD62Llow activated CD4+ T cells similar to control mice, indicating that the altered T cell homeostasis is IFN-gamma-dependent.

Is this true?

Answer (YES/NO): YES